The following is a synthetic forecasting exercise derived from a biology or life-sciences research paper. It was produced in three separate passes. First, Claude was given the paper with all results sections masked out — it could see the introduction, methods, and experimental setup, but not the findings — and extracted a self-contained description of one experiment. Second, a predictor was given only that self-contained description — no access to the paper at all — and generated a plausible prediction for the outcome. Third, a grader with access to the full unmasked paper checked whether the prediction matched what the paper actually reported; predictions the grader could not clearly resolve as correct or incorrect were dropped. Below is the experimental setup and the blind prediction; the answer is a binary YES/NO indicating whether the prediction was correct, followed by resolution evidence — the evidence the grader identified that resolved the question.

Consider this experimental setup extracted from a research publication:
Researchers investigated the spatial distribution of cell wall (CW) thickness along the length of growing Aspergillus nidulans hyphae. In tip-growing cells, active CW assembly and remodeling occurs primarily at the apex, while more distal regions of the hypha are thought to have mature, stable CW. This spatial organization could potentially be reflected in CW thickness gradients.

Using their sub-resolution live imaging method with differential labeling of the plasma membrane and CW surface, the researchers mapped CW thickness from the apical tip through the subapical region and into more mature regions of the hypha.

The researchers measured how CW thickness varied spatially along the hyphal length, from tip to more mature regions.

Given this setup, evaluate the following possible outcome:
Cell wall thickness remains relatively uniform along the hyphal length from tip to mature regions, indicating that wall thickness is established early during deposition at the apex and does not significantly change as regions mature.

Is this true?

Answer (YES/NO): NO